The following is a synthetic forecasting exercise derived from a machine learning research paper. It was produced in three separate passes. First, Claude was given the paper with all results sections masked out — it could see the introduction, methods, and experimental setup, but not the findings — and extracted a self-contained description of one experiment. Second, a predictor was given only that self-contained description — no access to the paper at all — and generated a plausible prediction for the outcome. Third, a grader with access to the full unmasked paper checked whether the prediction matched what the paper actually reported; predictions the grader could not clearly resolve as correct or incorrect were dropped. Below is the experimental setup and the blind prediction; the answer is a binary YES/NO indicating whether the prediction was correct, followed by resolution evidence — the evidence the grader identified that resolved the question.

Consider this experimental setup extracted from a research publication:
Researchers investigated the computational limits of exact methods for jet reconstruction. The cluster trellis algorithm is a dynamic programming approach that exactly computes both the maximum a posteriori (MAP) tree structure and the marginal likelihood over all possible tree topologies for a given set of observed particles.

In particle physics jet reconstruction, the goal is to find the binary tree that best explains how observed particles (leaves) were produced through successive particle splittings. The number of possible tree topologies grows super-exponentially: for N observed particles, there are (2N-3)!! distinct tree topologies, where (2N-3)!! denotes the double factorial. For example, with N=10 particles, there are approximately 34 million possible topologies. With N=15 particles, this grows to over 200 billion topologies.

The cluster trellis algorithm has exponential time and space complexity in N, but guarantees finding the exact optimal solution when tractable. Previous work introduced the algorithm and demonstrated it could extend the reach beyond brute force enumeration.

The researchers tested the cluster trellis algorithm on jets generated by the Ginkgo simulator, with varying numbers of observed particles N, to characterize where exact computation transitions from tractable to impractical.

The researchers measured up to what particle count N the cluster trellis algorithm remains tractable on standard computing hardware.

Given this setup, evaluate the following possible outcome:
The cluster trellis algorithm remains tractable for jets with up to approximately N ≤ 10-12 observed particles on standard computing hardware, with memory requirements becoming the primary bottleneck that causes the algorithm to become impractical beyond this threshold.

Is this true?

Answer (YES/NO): NO